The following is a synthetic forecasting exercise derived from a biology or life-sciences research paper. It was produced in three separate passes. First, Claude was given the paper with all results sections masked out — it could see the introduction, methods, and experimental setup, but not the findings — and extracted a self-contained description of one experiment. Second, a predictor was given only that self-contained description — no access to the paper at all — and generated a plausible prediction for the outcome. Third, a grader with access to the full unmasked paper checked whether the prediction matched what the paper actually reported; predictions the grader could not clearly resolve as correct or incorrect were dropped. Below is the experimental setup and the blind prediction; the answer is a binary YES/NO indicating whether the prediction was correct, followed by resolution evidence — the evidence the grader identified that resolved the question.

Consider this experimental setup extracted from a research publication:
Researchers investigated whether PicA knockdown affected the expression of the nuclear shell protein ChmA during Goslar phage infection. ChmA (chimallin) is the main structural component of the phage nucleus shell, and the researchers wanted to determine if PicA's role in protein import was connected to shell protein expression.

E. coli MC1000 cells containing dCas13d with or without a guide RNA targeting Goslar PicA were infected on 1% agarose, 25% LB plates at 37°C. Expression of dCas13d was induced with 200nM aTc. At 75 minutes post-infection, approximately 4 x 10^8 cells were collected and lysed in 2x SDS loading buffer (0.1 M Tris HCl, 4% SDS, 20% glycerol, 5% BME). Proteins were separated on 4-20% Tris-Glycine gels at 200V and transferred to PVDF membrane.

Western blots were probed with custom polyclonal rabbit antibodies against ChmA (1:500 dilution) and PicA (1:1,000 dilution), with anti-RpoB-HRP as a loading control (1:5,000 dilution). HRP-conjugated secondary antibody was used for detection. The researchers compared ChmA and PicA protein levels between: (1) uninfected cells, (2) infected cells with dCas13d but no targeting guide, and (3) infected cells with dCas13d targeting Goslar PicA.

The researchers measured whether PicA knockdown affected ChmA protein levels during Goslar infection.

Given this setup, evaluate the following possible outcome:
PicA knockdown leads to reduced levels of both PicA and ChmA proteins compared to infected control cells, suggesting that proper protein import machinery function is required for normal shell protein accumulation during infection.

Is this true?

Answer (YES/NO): NO